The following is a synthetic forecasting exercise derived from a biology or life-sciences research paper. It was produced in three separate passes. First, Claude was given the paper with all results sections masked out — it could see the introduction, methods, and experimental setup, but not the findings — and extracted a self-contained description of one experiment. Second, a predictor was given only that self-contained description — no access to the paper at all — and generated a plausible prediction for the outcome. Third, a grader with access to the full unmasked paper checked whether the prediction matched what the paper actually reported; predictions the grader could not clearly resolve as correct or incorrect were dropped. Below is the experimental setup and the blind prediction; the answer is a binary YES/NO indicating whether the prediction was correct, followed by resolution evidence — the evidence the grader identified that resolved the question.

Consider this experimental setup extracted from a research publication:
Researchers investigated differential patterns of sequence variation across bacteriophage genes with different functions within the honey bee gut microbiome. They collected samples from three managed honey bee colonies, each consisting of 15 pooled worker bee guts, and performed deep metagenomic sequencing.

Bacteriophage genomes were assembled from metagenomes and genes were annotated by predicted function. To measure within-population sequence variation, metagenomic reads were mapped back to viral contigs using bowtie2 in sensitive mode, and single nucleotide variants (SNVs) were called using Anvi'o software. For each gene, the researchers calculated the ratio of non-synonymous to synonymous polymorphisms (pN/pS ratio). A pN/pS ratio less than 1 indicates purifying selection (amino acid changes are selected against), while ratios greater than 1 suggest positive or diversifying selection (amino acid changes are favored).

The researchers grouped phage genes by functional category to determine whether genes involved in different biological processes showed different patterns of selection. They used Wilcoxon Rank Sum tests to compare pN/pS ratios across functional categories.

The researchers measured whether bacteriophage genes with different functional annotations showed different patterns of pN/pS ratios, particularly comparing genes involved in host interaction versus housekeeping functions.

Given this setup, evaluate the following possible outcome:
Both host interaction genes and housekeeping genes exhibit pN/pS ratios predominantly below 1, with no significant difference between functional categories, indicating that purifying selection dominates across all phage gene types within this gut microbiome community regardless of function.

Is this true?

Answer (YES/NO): NO